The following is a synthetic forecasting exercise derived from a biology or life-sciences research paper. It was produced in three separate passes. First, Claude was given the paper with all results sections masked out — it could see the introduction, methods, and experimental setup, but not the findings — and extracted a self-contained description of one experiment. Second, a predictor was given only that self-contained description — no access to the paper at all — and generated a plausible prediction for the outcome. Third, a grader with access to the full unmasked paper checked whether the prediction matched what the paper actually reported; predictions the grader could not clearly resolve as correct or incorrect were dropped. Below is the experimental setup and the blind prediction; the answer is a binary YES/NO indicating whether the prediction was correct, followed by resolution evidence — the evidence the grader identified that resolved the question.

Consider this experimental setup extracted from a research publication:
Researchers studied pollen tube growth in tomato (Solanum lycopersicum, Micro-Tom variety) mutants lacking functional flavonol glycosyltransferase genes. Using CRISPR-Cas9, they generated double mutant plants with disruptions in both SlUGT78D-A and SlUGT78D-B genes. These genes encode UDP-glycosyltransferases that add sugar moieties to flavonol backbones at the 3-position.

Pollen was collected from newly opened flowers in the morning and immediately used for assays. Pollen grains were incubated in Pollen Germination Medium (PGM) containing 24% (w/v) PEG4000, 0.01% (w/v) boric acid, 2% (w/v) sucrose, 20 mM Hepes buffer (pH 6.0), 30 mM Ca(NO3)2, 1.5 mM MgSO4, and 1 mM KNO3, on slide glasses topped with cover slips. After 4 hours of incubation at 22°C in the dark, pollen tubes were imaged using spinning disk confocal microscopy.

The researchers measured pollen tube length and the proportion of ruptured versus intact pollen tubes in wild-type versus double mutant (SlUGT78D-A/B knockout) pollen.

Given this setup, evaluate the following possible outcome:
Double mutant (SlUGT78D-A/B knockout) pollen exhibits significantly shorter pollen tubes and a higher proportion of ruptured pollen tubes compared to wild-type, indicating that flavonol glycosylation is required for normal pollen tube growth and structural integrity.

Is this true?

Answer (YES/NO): YES